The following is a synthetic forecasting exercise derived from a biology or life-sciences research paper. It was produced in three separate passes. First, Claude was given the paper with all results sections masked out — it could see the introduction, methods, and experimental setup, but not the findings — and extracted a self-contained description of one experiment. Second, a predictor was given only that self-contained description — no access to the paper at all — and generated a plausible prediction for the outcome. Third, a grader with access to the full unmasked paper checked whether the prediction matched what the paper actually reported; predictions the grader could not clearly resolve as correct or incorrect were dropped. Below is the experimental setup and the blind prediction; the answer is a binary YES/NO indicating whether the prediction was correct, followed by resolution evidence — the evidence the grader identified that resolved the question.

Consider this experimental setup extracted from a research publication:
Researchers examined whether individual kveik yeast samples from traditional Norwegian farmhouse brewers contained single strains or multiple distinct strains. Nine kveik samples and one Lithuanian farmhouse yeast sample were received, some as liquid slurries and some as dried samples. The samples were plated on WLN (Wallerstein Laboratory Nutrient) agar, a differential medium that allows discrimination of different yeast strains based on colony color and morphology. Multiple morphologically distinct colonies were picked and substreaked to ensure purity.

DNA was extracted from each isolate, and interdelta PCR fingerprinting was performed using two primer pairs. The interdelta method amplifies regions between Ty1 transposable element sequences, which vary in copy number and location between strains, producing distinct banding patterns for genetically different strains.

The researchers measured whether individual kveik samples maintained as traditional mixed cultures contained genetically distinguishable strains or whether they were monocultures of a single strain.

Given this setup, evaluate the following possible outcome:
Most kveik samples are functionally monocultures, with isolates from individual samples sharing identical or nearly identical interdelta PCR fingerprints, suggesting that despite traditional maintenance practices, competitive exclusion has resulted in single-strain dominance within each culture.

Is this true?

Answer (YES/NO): NO